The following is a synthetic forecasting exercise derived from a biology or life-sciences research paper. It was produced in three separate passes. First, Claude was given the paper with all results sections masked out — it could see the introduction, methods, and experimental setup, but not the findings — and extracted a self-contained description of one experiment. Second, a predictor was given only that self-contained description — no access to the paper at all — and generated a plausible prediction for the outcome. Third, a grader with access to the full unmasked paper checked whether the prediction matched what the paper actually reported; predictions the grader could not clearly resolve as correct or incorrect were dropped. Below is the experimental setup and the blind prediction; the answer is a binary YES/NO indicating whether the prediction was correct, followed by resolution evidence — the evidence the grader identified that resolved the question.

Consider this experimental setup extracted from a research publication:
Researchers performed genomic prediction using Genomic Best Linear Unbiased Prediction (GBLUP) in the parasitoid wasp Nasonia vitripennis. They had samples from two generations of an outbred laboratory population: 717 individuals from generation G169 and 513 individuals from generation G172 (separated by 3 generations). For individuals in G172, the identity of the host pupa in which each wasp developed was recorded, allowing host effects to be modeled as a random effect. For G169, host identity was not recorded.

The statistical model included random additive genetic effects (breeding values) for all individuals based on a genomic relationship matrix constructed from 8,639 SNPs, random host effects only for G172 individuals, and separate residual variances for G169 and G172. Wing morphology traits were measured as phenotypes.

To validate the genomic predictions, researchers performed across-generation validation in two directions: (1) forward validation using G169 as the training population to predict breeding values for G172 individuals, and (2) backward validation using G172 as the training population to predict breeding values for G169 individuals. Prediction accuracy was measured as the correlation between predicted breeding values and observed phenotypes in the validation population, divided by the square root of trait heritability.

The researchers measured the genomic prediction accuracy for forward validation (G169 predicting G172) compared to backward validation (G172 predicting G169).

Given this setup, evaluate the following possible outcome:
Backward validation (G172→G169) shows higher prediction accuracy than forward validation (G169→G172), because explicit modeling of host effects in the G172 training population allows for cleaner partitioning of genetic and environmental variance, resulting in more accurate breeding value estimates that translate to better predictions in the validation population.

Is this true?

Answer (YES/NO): YES